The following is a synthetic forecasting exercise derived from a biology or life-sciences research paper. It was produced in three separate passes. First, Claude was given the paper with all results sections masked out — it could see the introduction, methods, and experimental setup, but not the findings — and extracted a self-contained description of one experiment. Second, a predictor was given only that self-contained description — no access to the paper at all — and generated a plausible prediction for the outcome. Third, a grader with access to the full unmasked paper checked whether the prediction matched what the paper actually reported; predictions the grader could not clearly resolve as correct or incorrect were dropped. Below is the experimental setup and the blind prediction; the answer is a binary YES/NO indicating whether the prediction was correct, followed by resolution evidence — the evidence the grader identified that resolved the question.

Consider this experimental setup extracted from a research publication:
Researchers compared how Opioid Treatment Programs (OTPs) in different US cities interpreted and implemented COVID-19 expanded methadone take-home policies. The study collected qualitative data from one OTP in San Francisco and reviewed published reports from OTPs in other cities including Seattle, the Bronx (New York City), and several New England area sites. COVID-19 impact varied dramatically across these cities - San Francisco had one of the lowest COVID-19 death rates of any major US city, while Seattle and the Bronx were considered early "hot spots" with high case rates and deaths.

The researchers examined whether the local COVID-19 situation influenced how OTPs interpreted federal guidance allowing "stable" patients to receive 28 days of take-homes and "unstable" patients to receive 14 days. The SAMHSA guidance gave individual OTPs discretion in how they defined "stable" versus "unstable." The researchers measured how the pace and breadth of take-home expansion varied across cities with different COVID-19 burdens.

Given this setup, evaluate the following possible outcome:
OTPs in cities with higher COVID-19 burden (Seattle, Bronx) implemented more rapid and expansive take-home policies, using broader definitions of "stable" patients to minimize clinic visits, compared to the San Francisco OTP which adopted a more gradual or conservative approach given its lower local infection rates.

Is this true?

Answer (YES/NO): YES